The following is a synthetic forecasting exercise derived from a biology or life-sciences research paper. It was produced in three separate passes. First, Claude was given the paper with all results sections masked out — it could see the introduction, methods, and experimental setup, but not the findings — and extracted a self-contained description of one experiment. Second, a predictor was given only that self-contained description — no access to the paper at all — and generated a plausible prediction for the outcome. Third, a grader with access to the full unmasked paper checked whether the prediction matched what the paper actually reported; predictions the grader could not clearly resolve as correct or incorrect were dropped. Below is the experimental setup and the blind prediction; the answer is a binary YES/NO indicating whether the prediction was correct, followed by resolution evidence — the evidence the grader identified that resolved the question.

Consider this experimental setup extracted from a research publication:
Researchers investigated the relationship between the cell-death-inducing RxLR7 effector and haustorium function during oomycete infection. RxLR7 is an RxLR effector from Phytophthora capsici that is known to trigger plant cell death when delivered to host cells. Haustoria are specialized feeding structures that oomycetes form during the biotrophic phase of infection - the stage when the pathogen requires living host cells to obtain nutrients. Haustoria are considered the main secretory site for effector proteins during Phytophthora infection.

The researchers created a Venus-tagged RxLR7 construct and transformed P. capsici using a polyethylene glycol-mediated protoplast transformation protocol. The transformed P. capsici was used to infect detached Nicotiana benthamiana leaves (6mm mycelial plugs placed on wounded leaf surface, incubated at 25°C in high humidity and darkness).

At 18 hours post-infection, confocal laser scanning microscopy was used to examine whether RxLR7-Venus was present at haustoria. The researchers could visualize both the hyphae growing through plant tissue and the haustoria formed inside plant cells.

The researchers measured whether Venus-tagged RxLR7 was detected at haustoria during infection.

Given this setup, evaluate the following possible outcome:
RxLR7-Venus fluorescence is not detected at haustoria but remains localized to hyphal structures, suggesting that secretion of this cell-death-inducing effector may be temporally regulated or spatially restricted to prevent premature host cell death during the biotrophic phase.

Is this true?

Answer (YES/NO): YES